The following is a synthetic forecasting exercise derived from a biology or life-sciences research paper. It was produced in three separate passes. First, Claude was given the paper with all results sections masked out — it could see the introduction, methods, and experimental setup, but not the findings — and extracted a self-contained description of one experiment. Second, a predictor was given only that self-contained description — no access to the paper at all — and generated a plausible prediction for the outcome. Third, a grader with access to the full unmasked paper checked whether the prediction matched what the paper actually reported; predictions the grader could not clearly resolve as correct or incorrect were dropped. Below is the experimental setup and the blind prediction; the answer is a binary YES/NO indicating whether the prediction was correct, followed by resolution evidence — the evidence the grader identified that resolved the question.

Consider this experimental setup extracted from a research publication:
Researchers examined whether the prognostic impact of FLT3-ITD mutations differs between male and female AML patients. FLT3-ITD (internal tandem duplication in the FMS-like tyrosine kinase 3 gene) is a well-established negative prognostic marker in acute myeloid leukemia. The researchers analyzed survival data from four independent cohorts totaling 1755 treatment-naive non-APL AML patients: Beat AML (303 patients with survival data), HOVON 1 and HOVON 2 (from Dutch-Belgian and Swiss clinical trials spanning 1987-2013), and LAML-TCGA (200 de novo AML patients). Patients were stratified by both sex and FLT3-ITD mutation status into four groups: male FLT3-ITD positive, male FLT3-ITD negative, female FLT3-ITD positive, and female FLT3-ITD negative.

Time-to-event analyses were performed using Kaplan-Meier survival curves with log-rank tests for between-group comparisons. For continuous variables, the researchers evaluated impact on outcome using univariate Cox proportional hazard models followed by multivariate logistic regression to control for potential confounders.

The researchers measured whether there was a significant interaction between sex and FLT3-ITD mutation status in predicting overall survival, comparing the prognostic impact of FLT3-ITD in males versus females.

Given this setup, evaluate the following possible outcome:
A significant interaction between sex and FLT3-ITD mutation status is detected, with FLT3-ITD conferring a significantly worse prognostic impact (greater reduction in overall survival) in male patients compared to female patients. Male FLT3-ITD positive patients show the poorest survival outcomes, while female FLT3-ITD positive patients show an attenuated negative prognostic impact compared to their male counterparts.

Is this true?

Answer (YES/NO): NO